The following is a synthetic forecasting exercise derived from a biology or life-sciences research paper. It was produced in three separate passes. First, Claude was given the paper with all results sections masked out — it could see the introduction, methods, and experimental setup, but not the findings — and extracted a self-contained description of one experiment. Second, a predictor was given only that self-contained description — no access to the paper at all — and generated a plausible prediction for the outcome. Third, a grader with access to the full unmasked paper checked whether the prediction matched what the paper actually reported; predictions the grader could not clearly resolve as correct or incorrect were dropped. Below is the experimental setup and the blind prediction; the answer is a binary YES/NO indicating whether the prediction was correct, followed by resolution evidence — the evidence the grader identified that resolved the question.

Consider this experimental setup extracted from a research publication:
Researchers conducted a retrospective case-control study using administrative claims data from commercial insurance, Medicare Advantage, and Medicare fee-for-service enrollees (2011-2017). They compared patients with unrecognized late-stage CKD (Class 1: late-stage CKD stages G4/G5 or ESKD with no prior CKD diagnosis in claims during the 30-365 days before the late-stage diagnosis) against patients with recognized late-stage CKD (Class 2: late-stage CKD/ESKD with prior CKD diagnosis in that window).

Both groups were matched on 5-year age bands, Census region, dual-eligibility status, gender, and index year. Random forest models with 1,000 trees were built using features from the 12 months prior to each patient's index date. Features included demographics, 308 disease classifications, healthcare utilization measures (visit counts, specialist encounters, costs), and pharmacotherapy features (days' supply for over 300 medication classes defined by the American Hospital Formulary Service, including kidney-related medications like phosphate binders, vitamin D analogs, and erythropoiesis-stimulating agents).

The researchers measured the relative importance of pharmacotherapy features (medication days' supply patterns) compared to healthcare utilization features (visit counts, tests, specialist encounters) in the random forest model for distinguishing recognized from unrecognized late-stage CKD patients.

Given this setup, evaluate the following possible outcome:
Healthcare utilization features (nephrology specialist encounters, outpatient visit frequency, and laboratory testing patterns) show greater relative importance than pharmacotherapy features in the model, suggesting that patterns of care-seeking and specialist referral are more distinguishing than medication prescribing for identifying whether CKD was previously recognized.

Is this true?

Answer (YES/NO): YES